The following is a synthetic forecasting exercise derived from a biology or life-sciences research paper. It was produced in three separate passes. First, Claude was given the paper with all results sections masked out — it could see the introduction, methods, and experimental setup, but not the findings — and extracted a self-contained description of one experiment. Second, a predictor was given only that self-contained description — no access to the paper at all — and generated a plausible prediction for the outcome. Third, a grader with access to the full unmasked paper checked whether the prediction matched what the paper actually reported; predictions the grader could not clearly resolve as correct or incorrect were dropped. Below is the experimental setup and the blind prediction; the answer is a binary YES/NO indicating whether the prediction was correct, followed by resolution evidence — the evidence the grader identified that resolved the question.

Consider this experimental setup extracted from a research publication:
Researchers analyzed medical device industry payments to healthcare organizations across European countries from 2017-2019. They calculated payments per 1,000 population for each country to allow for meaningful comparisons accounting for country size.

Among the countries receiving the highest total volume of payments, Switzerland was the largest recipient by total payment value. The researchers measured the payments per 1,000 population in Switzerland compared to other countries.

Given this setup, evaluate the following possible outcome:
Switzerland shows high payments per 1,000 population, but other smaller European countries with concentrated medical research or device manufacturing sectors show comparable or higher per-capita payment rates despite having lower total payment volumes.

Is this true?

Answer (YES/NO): NO